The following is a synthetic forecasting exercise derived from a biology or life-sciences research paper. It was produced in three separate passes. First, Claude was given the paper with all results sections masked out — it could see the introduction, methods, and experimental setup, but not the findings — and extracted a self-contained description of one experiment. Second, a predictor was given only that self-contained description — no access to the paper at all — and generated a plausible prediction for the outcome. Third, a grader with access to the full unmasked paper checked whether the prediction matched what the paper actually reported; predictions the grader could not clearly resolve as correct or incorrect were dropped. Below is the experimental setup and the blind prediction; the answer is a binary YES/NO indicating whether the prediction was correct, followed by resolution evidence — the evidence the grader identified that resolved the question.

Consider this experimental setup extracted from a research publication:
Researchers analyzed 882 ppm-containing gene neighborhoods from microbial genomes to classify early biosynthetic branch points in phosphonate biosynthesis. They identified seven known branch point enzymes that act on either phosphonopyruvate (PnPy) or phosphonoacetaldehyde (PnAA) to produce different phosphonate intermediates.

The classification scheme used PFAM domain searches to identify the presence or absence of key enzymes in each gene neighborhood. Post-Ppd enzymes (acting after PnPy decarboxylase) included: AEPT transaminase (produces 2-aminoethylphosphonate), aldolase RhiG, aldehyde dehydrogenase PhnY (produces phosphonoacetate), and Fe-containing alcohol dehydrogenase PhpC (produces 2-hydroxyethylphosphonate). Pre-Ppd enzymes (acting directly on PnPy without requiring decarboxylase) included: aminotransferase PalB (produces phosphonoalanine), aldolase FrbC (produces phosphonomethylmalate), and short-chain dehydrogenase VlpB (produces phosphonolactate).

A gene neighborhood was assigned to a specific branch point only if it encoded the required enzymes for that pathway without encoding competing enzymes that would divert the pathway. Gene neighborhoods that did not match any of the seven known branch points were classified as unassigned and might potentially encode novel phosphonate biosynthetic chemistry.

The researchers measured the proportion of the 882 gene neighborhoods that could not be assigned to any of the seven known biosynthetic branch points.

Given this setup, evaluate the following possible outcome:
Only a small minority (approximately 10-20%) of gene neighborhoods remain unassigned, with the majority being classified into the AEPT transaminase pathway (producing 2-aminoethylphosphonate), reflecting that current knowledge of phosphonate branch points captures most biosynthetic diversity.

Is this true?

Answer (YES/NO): NO